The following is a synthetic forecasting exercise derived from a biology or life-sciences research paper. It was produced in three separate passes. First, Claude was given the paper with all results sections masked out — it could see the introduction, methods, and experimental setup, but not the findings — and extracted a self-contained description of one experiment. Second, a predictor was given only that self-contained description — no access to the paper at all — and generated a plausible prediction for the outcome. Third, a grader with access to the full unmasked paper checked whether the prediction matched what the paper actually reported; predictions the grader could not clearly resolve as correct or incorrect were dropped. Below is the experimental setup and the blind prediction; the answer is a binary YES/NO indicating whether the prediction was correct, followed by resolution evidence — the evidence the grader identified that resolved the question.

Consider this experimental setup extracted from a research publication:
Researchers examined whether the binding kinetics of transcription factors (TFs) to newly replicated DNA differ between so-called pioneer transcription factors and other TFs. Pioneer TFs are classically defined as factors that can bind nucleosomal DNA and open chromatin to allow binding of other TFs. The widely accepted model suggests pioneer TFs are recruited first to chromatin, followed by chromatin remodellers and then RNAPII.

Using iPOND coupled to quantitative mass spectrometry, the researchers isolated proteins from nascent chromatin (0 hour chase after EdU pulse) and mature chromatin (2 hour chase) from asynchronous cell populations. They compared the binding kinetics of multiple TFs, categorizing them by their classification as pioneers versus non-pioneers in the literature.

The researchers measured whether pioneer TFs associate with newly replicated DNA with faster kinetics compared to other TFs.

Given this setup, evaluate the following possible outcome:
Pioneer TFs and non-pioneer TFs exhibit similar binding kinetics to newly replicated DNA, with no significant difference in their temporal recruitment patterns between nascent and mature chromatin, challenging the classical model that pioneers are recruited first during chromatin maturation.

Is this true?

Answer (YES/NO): YES